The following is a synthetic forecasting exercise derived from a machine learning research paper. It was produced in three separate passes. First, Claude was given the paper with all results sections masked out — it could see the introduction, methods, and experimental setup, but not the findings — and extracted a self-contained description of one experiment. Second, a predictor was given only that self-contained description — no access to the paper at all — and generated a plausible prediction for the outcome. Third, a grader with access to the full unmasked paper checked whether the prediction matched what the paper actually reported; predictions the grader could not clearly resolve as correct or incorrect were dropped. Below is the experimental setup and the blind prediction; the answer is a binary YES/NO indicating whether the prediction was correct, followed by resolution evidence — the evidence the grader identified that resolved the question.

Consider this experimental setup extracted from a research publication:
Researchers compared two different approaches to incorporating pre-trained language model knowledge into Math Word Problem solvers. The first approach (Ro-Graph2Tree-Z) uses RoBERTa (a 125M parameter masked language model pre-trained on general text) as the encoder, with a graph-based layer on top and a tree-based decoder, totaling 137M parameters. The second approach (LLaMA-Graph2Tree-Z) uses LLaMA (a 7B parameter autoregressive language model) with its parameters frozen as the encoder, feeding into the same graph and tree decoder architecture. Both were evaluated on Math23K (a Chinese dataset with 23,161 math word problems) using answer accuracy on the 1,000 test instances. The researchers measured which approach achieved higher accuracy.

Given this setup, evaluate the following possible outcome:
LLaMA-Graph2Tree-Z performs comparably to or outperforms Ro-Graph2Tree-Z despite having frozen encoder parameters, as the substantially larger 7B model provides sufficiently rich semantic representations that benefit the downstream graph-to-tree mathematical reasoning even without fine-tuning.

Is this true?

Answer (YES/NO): YES